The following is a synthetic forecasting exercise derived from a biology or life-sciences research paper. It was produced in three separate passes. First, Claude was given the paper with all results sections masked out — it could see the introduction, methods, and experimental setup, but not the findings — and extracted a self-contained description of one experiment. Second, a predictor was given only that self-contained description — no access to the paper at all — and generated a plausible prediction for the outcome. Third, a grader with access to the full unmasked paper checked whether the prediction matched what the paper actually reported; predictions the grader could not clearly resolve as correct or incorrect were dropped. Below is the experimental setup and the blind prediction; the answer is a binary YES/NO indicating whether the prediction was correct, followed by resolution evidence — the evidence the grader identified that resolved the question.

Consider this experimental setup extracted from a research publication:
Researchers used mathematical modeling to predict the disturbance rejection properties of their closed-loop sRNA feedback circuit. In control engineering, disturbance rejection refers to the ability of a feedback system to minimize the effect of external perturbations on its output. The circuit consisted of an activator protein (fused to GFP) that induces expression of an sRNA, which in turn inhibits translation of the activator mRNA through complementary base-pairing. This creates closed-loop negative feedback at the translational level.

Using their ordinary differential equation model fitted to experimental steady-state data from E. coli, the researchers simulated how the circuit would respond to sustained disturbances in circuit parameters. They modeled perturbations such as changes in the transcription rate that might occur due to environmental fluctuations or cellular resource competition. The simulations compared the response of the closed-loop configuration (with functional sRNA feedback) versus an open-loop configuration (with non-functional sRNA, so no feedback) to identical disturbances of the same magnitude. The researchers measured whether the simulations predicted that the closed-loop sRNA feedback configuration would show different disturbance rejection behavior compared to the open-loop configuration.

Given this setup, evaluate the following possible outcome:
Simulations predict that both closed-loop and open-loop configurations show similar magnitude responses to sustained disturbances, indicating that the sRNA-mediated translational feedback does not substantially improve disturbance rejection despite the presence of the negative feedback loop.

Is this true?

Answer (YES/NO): NO